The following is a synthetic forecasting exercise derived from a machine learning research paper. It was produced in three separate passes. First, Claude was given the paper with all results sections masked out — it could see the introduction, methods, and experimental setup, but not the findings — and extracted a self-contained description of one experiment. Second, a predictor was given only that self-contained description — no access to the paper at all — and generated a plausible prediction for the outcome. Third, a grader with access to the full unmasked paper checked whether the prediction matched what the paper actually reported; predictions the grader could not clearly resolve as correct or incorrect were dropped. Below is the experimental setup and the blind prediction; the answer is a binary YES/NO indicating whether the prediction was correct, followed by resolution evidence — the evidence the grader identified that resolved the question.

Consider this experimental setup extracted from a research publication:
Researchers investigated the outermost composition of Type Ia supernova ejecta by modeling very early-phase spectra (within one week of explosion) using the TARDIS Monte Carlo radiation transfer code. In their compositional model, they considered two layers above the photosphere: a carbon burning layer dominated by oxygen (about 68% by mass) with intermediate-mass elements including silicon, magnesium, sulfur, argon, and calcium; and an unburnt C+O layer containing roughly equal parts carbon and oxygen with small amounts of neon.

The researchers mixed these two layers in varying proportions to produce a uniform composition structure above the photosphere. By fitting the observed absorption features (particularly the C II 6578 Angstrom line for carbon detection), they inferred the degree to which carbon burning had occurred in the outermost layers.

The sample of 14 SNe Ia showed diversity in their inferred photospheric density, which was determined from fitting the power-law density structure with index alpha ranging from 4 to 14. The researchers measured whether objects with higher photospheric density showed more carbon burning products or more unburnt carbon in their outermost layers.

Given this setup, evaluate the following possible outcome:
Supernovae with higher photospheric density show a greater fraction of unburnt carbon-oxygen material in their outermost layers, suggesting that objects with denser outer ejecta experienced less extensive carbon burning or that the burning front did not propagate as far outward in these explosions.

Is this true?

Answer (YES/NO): NO